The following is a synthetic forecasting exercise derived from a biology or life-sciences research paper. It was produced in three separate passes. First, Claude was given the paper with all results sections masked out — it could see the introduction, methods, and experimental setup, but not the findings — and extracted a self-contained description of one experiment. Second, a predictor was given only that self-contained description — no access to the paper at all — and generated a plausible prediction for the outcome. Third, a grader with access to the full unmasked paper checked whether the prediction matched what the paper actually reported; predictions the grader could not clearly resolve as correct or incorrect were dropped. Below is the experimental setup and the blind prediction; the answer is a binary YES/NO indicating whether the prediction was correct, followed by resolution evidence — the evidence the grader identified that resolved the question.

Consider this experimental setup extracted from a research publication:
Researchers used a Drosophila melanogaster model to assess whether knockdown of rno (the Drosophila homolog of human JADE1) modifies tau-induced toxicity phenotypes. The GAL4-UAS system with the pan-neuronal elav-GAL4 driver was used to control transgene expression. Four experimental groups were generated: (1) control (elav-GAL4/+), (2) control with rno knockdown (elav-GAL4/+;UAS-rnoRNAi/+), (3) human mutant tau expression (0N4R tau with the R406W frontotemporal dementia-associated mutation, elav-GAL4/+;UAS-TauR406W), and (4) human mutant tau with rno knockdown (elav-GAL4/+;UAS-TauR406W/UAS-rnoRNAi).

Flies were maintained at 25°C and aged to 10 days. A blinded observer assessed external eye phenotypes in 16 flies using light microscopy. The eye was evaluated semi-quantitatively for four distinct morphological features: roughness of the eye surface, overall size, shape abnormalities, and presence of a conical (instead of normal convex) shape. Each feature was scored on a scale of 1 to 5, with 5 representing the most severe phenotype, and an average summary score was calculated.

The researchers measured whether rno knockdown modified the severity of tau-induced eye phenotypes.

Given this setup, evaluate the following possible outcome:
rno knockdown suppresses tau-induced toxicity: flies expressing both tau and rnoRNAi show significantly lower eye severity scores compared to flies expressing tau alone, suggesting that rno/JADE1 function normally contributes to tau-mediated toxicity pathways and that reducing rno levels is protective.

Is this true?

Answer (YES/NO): NO